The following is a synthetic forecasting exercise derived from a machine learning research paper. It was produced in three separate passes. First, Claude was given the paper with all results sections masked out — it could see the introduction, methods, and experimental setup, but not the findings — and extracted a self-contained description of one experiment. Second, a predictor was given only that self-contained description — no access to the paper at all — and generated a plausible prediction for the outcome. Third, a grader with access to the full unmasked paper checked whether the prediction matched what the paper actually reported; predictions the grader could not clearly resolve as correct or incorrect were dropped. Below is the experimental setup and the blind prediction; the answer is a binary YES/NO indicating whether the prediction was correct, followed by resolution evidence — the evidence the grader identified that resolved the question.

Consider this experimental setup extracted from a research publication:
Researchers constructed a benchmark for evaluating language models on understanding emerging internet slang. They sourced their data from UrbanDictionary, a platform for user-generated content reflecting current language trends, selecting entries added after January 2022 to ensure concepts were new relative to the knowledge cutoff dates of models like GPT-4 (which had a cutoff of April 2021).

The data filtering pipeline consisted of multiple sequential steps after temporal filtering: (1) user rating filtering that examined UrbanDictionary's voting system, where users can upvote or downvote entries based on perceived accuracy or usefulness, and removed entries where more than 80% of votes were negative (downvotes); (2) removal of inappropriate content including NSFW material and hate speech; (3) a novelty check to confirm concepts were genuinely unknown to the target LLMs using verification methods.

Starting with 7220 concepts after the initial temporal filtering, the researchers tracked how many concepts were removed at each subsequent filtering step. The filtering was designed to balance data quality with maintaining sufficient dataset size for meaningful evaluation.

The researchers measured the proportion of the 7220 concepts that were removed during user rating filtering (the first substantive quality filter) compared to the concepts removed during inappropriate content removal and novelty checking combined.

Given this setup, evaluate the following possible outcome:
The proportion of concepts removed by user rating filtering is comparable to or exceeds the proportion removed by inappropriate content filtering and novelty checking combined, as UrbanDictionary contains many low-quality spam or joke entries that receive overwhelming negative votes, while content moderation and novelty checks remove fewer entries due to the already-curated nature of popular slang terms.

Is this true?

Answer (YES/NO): YES